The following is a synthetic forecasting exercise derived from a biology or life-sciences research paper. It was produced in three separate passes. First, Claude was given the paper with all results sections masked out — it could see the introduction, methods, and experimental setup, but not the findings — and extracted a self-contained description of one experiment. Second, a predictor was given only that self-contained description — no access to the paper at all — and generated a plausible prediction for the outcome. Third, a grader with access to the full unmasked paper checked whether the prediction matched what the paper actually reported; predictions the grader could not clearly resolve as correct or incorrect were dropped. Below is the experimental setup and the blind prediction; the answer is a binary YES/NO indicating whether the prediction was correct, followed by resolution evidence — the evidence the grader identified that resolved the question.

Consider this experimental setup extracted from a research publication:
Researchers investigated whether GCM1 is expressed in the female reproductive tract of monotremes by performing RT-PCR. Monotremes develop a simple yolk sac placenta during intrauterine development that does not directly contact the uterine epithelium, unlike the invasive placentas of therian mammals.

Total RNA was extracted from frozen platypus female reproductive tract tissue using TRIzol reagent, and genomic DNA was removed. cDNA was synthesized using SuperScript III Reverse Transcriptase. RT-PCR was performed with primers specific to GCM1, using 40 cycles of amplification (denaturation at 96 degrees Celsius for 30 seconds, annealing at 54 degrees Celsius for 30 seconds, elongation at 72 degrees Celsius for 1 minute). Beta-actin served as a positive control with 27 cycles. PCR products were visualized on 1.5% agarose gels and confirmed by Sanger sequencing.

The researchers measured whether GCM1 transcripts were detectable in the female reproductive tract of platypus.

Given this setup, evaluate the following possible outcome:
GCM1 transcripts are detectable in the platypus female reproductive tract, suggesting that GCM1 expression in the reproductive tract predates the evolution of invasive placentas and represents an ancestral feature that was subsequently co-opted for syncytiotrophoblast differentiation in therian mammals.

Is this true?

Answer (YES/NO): YES